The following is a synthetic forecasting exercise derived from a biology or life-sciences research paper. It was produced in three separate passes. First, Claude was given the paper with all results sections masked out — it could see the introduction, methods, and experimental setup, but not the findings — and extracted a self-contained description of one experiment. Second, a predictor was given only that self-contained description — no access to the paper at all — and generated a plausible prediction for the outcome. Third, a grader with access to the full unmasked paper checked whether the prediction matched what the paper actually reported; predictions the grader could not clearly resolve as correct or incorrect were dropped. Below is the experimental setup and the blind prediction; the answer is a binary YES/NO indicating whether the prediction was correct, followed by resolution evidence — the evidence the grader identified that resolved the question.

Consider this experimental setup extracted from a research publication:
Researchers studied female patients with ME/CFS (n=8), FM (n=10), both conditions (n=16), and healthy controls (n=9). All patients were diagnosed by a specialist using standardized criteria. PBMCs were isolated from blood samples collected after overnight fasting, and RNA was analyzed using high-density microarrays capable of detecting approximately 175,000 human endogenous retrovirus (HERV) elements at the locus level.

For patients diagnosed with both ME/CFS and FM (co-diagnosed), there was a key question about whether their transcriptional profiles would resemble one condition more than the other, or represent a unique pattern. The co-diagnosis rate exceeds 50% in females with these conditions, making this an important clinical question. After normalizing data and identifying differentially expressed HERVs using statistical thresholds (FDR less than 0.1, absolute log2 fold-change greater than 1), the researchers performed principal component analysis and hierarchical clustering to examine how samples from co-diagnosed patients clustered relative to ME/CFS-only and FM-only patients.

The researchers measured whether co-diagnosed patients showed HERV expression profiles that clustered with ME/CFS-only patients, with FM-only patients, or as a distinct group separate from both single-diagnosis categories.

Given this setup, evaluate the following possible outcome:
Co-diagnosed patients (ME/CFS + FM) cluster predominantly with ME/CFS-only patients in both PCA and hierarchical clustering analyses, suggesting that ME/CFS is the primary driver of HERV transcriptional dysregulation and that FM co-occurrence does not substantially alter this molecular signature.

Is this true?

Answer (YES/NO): NO